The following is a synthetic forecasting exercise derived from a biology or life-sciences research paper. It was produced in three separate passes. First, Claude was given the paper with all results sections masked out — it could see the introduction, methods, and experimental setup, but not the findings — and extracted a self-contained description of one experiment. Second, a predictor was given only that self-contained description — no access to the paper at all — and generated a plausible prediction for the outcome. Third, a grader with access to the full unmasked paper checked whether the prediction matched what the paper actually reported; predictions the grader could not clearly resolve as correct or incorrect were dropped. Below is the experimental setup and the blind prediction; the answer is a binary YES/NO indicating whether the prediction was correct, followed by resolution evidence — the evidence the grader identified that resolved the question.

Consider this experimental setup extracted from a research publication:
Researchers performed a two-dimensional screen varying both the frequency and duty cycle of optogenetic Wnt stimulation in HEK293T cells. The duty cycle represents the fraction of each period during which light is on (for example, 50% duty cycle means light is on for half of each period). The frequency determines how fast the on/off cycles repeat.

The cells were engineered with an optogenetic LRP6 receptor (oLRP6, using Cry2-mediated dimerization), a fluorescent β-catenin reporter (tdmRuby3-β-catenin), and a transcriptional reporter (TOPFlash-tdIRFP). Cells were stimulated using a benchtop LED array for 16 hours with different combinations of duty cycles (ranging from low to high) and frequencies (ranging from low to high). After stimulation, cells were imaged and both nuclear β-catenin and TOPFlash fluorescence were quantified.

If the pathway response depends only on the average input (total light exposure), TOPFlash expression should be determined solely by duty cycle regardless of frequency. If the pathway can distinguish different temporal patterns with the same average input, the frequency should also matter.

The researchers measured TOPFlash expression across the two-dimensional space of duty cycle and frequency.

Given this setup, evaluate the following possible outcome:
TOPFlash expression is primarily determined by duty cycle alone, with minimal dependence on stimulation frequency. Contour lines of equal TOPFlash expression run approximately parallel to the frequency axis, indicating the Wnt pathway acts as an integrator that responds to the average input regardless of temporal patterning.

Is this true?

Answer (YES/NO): NO